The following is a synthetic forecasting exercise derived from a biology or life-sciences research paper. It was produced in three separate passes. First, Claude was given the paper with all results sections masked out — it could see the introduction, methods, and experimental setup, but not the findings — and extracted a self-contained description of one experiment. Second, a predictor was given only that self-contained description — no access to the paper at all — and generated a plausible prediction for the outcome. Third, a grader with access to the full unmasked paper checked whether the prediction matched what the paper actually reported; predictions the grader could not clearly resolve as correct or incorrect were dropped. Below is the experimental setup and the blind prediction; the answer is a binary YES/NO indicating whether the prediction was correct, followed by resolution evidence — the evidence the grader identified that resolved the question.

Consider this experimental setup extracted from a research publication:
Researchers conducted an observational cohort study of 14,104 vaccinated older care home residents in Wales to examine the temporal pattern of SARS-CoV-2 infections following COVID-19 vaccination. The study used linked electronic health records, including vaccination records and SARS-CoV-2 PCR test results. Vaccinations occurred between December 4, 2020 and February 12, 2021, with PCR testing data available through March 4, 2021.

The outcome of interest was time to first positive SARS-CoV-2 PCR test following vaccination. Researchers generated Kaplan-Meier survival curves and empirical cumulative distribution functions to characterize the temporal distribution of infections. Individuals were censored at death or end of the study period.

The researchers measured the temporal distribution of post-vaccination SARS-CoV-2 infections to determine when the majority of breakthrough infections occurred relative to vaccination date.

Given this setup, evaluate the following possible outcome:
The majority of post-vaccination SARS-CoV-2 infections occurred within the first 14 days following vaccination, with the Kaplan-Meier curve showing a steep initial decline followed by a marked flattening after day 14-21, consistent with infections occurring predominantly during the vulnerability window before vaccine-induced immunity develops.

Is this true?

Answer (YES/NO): YES